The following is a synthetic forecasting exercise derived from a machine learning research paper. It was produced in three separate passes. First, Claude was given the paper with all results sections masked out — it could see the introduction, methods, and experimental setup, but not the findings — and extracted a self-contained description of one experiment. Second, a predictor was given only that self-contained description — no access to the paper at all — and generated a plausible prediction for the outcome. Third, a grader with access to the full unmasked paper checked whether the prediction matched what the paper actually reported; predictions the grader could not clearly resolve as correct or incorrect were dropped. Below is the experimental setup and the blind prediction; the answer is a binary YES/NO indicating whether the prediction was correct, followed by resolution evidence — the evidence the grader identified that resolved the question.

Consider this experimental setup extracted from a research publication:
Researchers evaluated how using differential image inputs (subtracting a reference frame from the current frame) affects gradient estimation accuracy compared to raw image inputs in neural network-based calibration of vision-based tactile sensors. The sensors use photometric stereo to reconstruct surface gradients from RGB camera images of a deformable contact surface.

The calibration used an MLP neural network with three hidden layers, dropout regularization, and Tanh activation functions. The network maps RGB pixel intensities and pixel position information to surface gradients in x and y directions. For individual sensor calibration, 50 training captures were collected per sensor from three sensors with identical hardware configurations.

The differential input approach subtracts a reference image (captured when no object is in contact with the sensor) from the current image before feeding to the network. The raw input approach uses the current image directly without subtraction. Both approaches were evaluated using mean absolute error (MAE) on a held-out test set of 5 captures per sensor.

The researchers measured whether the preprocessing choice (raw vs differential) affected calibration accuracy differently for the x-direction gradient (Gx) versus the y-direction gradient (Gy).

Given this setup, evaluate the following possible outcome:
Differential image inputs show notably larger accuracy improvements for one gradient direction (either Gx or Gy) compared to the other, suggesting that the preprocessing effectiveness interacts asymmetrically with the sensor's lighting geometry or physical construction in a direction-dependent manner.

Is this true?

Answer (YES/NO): NO